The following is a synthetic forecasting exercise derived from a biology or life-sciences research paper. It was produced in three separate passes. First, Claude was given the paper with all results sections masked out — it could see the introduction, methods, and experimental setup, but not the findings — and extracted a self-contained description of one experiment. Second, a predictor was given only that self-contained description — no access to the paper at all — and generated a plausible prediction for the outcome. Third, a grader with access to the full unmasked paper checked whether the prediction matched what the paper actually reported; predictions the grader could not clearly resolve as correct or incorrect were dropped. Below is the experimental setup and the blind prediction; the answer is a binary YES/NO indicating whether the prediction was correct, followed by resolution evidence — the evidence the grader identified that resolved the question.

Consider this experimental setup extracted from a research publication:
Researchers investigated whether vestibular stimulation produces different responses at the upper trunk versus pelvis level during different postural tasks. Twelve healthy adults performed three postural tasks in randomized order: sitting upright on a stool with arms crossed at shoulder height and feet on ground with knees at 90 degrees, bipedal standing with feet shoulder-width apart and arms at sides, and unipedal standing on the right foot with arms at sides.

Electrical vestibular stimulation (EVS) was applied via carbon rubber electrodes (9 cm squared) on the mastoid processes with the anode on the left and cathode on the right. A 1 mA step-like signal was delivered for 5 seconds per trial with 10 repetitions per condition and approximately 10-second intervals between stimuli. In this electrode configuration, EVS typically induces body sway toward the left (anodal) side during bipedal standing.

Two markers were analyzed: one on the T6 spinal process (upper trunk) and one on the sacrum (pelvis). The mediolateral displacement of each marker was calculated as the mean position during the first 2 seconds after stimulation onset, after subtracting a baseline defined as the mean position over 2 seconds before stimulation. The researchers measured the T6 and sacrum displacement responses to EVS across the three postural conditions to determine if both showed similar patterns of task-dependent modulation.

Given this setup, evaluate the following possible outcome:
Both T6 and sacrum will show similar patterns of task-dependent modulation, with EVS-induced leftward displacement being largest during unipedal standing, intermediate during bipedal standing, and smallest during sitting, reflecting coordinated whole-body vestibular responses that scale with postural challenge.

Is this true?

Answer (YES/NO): NO